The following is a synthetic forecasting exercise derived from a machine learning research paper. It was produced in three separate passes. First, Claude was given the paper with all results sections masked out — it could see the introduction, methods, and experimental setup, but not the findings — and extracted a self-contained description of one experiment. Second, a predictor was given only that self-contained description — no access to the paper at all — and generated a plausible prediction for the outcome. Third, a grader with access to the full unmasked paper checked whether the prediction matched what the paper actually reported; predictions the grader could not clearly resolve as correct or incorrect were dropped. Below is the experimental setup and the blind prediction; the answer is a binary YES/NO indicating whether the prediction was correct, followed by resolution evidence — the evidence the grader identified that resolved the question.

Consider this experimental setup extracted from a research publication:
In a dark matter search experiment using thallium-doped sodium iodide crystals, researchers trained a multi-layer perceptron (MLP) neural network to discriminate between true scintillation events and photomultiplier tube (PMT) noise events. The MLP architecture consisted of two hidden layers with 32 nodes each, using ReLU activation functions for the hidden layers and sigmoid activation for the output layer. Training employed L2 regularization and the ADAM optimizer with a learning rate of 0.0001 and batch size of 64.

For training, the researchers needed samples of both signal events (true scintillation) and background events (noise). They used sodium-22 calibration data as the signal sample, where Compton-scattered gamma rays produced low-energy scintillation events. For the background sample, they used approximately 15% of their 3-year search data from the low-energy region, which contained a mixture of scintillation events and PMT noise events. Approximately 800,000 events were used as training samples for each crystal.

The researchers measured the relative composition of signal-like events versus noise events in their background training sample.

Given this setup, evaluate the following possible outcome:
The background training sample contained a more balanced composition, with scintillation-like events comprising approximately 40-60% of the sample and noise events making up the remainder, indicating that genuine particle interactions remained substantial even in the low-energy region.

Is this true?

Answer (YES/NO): NO